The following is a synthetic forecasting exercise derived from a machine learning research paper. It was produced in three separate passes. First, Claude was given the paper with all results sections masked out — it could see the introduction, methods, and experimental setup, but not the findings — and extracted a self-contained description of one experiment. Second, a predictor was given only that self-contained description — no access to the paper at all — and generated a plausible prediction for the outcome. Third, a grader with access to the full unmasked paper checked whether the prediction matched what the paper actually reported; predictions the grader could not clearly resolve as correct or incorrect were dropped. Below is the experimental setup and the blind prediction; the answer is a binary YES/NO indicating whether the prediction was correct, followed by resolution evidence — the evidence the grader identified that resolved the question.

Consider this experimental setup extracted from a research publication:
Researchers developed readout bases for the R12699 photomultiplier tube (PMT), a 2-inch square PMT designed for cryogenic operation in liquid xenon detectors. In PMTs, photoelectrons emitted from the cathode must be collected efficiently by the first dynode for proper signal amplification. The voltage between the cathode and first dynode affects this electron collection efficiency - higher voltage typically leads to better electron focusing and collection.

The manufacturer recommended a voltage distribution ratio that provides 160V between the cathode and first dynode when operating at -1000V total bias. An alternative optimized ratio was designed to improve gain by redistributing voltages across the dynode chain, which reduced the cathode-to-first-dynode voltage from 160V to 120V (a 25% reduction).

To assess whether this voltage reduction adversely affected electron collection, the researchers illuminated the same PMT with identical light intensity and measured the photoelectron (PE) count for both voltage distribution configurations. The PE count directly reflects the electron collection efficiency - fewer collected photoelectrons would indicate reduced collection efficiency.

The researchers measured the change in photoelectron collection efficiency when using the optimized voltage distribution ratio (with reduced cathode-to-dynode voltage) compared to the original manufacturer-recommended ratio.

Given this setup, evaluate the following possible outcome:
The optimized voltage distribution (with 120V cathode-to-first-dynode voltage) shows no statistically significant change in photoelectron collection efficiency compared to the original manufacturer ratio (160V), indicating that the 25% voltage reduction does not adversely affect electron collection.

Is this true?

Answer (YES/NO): NO